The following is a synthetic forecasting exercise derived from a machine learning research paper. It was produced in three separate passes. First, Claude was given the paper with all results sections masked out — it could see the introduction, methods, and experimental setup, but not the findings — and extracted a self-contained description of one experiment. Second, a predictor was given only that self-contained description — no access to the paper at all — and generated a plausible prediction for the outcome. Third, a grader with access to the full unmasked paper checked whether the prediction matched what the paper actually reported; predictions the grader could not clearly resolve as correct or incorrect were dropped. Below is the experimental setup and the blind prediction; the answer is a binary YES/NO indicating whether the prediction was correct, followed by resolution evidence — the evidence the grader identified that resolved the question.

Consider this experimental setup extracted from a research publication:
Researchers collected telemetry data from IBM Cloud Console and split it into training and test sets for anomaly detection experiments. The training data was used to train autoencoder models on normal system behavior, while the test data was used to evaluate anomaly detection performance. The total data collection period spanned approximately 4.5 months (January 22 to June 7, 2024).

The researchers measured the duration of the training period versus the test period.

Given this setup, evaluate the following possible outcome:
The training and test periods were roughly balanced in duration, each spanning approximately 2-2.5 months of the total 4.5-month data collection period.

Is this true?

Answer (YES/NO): NO